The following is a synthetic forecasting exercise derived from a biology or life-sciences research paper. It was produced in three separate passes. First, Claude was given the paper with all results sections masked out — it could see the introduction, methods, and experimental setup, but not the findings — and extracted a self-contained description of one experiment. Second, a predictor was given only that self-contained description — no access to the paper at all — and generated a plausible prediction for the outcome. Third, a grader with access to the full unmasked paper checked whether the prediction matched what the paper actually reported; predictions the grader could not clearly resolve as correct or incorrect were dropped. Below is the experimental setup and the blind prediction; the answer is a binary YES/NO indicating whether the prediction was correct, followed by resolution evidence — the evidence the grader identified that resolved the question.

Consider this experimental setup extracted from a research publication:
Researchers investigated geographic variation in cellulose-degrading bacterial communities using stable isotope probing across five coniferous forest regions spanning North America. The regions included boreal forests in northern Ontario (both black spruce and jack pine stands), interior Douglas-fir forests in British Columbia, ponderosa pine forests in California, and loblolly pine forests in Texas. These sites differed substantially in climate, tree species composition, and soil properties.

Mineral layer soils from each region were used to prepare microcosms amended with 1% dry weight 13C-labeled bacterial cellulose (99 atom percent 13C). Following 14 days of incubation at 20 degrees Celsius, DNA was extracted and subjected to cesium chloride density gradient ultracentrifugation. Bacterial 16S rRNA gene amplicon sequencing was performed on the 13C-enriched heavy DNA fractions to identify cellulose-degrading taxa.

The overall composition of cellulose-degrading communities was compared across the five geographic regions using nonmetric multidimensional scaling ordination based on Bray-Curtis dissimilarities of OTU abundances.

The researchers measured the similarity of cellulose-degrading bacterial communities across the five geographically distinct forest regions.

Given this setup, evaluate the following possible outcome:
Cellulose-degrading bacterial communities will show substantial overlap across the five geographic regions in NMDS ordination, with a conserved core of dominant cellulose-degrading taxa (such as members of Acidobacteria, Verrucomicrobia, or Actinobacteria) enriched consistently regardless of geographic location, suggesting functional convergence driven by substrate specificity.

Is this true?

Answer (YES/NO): NO